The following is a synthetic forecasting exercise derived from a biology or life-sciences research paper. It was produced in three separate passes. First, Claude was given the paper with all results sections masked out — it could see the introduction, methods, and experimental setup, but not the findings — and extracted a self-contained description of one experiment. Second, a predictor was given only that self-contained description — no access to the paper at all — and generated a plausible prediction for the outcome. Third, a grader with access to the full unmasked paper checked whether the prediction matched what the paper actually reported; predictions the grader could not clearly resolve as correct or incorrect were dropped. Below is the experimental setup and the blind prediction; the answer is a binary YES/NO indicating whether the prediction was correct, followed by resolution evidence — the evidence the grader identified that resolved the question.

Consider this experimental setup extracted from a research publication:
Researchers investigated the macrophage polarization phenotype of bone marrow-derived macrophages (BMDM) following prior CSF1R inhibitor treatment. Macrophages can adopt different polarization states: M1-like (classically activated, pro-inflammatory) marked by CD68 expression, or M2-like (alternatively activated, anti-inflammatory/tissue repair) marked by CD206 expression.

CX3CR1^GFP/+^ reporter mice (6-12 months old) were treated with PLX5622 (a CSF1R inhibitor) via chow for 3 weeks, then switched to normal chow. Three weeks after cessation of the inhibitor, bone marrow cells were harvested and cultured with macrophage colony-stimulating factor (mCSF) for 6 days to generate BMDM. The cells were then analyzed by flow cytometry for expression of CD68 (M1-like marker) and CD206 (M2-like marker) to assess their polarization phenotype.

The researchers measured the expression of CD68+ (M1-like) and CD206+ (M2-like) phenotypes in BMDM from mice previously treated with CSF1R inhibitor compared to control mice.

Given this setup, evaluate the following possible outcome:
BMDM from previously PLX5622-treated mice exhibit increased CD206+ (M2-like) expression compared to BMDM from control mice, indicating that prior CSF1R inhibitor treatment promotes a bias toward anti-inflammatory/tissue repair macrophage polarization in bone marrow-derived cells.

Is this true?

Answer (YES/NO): NO